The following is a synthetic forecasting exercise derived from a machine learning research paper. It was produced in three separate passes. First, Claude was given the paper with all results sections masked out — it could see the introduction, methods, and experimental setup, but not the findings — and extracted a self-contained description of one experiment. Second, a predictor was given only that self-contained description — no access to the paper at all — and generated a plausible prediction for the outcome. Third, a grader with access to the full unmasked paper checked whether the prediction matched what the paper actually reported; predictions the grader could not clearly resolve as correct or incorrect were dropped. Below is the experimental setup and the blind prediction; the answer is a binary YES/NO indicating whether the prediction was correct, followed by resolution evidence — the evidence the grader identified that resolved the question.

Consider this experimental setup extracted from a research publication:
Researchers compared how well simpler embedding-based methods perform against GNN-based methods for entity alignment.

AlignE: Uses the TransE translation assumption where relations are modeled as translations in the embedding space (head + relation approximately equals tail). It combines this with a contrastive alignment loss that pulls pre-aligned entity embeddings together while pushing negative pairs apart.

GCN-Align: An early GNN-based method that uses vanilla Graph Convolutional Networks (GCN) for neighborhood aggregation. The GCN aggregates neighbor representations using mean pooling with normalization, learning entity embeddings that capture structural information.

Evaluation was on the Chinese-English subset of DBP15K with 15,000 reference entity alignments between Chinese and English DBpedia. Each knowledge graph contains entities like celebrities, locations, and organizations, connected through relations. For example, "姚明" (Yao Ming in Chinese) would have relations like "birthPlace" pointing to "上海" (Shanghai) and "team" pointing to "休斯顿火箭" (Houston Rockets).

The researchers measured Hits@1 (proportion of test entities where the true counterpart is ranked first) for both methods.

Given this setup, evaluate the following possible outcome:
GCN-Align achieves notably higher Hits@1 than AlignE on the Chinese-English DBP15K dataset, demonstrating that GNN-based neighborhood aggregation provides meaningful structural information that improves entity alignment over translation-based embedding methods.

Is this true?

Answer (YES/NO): NO